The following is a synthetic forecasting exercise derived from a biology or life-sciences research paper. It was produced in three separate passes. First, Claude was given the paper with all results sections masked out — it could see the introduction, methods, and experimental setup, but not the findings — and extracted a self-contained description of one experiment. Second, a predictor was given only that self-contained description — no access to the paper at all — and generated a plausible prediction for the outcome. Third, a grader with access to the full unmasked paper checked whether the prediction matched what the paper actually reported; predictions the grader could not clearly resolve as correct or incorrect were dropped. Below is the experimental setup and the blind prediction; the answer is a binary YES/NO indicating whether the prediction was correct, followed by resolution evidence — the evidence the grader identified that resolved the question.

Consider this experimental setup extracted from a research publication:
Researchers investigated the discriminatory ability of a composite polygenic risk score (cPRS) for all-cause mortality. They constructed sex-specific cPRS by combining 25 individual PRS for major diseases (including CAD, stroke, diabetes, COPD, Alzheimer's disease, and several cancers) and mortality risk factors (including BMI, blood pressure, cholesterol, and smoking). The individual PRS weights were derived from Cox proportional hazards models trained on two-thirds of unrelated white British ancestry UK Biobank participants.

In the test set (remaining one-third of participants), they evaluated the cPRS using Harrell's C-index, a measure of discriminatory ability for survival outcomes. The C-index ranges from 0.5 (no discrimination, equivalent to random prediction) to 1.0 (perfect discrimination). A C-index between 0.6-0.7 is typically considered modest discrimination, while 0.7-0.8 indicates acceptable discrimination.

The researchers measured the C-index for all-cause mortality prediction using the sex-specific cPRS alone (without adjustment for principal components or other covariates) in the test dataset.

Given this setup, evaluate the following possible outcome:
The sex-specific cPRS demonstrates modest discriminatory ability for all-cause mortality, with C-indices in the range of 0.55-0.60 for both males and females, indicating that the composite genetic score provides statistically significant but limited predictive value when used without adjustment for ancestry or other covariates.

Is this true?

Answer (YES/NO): NO